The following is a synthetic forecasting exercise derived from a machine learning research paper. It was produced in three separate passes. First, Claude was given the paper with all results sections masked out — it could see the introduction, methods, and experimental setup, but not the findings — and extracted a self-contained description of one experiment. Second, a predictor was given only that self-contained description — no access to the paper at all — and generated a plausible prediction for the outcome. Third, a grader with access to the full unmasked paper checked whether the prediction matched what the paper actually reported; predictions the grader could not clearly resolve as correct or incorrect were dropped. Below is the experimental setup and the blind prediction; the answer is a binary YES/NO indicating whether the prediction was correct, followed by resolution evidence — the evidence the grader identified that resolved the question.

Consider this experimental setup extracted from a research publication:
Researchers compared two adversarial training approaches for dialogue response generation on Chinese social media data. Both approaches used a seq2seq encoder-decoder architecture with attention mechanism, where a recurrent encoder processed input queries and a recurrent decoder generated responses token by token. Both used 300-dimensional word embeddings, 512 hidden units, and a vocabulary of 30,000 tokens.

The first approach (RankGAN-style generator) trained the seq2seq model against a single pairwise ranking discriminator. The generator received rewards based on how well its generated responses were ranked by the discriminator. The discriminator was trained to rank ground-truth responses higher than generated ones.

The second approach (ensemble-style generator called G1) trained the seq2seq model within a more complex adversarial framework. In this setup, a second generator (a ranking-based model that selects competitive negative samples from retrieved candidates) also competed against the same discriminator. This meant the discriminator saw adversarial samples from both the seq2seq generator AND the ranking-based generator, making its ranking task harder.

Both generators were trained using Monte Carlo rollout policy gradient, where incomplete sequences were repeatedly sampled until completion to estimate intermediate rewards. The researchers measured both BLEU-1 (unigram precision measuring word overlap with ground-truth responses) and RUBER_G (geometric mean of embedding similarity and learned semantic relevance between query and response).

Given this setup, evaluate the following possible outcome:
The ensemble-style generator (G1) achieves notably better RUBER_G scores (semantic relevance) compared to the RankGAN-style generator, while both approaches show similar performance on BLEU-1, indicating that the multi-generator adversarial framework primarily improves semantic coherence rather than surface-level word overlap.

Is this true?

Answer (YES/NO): NO